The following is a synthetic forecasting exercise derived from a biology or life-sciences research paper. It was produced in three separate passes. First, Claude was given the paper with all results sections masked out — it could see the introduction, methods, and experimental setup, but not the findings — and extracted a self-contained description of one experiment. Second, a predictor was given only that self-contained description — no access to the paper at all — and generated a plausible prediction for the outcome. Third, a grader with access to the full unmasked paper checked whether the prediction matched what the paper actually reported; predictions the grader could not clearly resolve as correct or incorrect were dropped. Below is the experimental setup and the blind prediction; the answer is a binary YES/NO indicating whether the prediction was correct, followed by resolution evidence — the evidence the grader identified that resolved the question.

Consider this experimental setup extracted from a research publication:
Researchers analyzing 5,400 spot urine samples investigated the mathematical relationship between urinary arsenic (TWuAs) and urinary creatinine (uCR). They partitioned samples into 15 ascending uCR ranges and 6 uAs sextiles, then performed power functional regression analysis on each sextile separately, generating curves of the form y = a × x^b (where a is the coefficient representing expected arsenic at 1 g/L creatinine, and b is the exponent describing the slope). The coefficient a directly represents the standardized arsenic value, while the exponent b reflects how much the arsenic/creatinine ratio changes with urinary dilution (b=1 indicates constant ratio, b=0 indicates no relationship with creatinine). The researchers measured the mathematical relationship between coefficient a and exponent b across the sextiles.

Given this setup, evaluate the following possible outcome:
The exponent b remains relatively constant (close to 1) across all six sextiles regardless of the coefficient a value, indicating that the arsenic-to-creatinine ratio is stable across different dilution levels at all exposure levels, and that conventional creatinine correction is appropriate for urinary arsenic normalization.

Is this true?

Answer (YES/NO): NO